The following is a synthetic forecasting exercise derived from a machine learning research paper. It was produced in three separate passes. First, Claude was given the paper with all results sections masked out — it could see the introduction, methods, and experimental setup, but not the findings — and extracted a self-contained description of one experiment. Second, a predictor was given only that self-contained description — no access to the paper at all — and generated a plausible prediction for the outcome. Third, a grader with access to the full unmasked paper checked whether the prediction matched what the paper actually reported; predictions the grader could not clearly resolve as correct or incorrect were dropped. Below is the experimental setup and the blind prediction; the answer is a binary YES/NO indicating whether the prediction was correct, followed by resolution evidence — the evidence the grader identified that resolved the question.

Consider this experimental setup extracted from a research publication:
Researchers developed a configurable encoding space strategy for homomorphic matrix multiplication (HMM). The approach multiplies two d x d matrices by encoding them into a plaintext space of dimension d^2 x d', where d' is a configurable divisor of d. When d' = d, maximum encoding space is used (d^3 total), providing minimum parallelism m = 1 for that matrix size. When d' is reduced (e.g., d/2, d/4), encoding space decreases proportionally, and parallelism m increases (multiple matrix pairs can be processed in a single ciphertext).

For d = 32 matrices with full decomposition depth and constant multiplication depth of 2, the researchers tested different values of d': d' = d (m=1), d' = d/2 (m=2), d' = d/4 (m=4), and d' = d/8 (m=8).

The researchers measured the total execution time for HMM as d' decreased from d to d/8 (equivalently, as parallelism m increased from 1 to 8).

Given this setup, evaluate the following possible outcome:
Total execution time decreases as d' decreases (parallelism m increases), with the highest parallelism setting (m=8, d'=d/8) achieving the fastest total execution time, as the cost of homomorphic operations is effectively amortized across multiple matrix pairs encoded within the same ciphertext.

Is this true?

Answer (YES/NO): NO